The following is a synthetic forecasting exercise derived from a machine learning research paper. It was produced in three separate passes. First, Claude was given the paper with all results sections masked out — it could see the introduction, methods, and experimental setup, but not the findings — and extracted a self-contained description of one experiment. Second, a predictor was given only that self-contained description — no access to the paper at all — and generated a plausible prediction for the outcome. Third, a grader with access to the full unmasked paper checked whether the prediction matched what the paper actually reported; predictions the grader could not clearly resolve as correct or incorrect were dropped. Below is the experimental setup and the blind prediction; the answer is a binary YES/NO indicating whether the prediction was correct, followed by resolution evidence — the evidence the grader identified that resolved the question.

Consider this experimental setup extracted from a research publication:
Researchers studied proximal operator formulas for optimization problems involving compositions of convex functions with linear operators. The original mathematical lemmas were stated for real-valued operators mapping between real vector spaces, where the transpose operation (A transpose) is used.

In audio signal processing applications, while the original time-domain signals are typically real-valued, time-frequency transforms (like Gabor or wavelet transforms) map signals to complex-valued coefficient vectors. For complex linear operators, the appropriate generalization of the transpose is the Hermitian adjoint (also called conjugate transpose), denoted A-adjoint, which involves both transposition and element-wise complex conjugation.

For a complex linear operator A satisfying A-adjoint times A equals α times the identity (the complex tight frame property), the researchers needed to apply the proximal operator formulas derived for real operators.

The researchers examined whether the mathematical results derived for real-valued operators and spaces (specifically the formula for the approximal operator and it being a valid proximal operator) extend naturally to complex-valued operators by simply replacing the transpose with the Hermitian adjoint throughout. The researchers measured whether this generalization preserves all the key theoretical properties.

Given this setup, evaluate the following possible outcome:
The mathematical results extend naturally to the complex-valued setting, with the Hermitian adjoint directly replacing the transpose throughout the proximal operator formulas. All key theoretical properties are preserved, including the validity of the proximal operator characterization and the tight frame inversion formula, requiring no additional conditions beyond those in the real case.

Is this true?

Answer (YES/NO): YES